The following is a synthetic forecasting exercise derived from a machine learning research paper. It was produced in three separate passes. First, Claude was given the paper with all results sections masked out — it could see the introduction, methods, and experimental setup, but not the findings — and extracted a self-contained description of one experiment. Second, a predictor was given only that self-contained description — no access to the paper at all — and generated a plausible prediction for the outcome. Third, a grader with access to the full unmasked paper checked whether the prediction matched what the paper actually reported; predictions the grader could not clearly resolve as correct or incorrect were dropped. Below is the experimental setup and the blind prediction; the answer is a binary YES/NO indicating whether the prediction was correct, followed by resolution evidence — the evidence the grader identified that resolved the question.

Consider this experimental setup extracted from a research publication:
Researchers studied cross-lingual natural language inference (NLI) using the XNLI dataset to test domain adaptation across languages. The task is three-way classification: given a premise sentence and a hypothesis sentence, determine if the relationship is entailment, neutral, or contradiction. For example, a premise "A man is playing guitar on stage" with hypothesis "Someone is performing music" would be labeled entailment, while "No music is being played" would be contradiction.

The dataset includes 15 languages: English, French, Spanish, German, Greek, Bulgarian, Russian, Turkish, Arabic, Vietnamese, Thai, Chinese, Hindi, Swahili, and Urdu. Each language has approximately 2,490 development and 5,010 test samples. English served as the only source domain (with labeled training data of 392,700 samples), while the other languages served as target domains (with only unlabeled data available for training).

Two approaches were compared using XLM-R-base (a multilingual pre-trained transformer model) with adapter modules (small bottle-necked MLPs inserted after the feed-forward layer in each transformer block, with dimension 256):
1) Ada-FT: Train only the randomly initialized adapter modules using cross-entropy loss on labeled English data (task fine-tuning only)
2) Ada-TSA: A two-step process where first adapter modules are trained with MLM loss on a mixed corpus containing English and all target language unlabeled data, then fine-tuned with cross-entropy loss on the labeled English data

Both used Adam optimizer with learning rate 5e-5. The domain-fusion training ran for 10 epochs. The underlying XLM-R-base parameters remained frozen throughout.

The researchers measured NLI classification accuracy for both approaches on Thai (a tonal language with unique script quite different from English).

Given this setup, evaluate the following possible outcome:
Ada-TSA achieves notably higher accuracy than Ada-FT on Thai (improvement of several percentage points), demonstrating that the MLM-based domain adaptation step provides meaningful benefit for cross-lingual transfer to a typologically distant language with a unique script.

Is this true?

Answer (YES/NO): NO